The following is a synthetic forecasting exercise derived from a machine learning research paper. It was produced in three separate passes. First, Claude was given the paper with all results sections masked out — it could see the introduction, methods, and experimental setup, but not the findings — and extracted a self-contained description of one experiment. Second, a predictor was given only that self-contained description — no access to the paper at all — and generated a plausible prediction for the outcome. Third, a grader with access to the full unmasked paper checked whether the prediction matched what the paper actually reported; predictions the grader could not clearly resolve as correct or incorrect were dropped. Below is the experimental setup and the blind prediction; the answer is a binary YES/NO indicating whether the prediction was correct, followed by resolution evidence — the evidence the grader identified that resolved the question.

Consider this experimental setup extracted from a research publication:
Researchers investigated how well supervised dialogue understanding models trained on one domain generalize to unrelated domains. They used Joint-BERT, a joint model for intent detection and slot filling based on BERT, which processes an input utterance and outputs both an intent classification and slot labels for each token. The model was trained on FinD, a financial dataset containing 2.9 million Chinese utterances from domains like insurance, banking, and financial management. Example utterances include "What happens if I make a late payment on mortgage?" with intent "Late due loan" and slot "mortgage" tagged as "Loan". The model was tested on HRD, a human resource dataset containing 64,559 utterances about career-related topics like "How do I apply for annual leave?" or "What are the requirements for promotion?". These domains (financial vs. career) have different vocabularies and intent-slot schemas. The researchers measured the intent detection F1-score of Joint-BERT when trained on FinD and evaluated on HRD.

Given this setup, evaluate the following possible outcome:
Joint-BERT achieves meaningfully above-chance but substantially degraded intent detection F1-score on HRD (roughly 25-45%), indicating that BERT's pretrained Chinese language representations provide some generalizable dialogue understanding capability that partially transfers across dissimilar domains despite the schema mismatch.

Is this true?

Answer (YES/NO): NO